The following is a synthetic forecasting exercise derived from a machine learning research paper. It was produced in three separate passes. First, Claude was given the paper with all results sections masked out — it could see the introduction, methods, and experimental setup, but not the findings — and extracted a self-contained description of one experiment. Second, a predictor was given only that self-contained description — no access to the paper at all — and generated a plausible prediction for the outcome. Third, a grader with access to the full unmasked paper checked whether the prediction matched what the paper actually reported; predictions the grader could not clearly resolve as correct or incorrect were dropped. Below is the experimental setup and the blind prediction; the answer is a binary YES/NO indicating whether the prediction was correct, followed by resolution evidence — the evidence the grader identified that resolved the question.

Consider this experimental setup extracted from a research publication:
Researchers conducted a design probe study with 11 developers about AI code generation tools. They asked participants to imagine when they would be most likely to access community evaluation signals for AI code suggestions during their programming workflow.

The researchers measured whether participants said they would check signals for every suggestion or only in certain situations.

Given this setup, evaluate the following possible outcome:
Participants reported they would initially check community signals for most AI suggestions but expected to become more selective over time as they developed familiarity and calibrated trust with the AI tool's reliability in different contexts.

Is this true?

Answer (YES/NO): NO